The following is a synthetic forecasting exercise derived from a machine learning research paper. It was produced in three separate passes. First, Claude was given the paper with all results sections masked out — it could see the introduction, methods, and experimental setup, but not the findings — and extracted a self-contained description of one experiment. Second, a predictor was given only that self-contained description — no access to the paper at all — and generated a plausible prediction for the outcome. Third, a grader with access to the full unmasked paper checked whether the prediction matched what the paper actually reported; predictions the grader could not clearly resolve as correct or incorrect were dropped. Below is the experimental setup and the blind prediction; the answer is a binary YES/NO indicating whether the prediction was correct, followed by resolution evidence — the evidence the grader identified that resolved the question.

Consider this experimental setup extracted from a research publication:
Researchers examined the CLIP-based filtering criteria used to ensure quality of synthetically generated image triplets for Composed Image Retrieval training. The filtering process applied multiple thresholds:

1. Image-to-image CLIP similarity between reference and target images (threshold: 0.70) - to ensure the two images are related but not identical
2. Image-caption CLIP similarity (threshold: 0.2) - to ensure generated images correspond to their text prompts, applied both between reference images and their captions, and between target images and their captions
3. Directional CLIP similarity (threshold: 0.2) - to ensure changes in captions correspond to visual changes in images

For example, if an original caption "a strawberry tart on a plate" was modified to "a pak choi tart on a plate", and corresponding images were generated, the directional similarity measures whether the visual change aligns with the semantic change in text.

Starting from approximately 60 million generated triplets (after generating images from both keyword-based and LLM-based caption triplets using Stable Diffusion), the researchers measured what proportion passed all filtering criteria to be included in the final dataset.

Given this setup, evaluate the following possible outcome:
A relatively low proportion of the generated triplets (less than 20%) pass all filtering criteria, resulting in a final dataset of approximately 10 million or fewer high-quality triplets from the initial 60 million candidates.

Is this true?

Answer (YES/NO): NO